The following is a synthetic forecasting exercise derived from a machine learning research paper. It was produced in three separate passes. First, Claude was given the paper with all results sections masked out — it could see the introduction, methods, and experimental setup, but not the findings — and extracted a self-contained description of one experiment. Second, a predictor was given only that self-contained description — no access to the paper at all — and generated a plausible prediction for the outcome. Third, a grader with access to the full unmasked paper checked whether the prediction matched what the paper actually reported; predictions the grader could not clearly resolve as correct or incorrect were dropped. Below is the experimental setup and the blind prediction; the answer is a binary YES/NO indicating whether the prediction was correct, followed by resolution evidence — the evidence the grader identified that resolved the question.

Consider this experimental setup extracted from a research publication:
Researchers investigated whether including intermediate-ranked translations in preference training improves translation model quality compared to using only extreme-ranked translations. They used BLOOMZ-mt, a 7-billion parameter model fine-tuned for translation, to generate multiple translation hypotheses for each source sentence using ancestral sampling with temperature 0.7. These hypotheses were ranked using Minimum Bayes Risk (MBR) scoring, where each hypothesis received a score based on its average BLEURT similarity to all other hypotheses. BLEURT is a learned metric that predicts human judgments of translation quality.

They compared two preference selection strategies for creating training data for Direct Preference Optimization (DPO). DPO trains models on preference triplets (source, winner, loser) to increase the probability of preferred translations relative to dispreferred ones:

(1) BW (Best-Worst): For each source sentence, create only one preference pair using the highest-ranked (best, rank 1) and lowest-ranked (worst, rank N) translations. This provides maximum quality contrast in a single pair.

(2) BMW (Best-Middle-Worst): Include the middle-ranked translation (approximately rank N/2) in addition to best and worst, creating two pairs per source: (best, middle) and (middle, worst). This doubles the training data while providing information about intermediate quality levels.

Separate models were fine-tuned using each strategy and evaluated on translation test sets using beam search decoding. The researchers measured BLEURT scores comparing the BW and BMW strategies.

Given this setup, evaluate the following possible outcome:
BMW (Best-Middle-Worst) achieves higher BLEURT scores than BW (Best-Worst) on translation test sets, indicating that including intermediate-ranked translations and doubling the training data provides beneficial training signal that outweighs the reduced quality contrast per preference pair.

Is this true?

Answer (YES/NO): NO